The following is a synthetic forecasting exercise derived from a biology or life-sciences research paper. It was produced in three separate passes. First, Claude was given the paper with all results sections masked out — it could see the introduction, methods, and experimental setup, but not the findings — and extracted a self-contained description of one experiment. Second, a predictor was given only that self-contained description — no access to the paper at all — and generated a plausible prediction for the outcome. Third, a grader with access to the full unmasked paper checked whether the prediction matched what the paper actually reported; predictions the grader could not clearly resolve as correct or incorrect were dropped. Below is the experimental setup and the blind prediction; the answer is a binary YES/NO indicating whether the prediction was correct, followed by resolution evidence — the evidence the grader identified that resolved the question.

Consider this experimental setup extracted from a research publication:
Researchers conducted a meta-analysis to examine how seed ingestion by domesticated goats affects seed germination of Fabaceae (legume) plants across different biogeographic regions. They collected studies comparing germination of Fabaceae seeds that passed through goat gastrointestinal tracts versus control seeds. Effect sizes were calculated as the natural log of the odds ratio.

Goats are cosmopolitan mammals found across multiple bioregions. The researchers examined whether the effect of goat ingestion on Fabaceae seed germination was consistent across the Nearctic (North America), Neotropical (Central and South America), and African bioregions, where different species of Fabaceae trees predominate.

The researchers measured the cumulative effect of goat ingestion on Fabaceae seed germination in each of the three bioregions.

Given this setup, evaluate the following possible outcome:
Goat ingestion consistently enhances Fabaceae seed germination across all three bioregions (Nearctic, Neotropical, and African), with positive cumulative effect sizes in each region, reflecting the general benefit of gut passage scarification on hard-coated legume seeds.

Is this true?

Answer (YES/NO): NO